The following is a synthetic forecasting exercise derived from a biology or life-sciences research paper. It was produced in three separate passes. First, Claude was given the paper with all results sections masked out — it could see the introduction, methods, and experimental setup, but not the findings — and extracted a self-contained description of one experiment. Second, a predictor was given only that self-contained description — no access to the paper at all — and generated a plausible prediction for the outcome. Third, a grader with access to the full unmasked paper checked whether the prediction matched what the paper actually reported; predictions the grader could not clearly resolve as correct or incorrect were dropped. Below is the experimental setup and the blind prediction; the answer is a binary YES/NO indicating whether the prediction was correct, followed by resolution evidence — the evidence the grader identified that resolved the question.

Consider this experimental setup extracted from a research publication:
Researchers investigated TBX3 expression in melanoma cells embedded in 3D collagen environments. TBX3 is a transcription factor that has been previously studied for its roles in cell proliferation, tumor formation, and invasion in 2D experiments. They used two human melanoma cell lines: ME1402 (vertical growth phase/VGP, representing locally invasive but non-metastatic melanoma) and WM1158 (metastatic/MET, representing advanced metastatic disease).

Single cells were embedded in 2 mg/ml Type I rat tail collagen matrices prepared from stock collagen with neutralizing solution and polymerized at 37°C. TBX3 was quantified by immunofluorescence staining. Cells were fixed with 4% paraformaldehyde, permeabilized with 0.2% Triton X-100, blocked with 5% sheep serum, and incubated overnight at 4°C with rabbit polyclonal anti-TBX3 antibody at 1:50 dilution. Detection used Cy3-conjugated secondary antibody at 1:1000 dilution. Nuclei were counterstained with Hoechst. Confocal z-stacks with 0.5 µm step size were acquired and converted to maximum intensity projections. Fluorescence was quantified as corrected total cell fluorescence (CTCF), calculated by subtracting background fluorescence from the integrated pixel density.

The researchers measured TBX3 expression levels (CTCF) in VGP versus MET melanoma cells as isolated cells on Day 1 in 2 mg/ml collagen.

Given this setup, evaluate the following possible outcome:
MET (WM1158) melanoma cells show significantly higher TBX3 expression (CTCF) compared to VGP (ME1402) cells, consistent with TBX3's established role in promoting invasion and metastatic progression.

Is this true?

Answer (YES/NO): NO